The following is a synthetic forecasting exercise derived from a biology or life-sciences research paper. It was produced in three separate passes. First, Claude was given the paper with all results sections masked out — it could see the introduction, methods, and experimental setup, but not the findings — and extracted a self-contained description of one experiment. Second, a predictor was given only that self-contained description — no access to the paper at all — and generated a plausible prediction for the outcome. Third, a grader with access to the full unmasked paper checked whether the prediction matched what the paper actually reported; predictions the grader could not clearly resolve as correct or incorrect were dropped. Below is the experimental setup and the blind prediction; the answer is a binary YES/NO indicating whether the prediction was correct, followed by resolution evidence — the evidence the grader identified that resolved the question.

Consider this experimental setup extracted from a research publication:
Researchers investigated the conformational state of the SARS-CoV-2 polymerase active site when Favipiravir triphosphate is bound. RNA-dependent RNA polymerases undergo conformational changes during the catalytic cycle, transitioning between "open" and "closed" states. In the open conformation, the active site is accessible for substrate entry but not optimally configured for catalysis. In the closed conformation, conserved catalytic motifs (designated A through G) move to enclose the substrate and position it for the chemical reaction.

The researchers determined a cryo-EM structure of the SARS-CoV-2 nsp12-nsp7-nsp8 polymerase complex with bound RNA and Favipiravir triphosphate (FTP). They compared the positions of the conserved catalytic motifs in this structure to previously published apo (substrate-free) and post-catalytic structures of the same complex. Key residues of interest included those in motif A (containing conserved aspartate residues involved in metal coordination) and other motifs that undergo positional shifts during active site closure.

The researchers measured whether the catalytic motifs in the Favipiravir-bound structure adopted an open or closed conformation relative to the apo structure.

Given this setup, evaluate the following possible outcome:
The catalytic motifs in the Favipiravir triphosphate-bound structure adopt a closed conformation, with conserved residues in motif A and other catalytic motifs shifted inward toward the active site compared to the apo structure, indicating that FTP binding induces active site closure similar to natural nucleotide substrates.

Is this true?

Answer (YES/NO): YES